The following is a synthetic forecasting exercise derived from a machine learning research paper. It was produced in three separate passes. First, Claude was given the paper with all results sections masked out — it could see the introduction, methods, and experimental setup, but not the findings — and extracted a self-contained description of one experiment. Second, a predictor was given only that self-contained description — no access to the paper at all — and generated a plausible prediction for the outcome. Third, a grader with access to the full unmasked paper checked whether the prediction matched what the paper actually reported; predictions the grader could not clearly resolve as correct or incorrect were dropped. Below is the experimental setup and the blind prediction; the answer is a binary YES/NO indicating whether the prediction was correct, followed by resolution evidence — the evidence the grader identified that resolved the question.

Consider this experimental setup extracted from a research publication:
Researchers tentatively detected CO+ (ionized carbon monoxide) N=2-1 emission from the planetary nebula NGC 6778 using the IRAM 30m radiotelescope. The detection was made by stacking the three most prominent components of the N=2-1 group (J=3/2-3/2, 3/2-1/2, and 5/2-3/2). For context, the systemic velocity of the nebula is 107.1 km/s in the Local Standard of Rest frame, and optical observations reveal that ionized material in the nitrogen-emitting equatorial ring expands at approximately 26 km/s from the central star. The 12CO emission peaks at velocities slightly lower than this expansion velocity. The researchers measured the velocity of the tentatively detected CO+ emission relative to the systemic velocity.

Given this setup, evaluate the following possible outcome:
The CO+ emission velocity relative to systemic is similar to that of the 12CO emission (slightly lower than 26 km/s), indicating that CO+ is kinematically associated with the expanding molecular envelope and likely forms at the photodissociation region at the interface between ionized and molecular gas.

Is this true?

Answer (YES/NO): NO